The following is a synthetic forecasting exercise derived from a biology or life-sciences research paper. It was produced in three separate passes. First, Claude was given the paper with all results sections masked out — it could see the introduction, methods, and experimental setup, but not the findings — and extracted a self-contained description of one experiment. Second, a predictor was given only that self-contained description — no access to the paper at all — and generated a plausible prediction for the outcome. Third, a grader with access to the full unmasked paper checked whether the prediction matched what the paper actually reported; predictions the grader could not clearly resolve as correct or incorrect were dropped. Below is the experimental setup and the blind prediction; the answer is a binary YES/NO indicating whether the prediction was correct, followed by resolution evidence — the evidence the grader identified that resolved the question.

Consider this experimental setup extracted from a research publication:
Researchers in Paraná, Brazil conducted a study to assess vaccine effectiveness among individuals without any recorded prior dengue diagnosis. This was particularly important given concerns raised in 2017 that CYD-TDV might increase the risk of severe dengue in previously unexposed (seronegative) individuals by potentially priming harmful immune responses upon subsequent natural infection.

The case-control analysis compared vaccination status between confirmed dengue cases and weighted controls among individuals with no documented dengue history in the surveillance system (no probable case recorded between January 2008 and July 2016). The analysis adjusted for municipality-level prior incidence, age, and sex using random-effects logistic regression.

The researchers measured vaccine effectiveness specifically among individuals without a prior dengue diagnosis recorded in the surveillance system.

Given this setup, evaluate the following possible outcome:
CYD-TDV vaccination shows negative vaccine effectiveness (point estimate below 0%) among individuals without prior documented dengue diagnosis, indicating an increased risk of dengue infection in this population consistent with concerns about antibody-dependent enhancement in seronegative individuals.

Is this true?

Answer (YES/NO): NO